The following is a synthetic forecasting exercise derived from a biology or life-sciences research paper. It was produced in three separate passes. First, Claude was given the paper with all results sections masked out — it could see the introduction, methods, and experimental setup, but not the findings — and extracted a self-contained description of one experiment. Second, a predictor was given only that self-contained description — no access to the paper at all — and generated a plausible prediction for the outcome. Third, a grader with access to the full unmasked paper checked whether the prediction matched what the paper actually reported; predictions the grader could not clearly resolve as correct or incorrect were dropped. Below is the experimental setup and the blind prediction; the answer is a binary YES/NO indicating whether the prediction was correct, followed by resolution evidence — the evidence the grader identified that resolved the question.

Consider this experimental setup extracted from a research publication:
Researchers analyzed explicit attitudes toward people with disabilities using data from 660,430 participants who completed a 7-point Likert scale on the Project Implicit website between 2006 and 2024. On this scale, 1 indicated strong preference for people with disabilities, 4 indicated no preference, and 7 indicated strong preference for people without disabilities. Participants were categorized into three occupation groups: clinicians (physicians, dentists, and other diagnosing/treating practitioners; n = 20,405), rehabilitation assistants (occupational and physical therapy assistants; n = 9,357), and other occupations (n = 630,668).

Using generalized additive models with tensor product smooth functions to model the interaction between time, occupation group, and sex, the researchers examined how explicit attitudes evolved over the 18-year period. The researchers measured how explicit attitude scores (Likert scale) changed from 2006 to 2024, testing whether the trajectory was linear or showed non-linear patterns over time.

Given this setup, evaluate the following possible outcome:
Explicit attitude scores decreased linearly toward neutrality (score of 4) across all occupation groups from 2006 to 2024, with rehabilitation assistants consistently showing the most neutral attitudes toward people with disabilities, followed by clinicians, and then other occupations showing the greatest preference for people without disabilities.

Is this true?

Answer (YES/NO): NO